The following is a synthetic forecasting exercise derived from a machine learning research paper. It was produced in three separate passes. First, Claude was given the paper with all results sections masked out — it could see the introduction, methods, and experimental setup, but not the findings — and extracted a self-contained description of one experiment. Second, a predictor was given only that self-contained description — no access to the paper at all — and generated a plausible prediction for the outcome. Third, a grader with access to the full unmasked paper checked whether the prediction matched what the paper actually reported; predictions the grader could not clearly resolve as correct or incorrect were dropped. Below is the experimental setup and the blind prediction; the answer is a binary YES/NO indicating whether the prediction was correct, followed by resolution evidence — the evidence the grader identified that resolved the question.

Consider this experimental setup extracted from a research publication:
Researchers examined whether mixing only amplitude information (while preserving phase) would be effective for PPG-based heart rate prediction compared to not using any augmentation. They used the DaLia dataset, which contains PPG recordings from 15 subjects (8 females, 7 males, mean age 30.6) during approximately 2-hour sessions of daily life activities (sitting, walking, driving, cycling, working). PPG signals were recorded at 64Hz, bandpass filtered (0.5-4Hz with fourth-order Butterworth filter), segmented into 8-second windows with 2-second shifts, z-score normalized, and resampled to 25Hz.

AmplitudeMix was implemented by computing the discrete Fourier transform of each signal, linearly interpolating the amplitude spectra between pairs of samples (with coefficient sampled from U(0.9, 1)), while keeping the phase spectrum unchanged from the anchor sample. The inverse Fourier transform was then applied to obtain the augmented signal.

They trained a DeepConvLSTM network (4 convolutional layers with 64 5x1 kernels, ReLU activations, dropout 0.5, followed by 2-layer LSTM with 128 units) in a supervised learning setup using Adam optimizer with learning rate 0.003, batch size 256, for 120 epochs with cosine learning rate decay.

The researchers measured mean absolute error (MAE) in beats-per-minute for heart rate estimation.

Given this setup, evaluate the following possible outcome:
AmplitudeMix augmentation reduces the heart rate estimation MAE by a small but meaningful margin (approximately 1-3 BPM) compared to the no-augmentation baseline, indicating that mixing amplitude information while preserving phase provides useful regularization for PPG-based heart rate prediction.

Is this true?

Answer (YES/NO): NO